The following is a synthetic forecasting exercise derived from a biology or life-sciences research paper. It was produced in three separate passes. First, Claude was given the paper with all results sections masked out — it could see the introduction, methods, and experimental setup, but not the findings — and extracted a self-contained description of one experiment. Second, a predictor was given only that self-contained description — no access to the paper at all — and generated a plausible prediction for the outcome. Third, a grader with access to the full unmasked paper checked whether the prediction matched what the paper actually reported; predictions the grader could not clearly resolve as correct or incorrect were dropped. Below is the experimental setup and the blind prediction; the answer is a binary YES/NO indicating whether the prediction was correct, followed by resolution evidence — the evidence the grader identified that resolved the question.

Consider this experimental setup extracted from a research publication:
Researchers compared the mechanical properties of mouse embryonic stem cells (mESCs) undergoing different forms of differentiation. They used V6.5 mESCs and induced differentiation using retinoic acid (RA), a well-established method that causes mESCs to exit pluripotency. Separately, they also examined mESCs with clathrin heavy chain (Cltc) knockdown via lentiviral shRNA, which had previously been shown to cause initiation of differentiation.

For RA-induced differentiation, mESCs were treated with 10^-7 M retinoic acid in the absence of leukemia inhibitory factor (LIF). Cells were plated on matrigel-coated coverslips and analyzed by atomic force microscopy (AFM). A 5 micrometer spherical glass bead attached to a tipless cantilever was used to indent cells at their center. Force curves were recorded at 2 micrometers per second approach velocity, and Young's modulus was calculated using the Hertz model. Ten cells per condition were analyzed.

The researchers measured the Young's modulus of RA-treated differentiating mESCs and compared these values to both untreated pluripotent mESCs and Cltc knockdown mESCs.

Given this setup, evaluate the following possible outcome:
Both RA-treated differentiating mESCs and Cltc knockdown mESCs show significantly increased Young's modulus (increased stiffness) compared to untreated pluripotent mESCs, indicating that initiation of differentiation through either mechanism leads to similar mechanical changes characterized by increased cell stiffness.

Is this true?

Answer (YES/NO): YES